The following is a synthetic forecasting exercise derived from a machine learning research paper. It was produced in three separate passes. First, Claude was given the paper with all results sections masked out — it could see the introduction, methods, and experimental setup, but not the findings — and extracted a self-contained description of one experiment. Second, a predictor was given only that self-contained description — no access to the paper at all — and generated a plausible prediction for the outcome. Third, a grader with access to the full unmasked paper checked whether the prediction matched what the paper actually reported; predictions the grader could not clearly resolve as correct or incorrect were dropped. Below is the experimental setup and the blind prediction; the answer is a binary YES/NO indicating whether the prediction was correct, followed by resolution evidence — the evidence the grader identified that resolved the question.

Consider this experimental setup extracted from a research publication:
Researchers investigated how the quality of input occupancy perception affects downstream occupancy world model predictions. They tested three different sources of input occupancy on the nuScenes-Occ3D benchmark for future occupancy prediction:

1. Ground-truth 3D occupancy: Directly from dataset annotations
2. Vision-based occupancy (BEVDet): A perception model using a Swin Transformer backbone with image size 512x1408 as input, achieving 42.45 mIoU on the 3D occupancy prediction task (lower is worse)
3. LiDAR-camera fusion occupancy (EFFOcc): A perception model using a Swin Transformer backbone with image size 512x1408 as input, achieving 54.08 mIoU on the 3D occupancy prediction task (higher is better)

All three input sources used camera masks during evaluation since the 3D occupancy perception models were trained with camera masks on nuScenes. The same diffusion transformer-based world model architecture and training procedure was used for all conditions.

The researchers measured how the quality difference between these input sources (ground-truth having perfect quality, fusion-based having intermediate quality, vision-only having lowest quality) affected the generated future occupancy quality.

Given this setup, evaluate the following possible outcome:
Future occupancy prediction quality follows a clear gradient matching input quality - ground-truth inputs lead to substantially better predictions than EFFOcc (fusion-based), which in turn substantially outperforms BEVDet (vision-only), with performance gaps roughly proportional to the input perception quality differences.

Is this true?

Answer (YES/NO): NO